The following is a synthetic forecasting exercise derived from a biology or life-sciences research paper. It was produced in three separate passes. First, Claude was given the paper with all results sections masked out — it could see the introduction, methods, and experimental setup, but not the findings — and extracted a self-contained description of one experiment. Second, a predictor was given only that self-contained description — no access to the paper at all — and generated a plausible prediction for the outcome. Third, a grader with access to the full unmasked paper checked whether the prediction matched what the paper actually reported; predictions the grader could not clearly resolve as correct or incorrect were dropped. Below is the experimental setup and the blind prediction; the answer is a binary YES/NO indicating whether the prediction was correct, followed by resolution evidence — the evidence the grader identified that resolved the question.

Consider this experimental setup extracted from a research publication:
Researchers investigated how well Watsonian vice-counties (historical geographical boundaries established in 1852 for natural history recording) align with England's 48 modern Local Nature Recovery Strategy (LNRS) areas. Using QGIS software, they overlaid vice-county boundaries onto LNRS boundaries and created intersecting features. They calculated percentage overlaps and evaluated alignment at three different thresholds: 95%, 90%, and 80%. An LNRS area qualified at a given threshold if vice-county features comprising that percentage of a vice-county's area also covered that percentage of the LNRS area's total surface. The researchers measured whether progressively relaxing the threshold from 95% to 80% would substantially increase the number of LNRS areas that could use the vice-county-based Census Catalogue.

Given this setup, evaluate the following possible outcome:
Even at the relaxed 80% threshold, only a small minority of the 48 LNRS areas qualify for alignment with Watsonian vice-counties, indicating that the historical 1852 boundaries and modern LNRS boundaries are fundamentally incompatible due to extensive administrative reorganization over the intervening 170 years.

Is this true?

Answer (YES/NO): NO